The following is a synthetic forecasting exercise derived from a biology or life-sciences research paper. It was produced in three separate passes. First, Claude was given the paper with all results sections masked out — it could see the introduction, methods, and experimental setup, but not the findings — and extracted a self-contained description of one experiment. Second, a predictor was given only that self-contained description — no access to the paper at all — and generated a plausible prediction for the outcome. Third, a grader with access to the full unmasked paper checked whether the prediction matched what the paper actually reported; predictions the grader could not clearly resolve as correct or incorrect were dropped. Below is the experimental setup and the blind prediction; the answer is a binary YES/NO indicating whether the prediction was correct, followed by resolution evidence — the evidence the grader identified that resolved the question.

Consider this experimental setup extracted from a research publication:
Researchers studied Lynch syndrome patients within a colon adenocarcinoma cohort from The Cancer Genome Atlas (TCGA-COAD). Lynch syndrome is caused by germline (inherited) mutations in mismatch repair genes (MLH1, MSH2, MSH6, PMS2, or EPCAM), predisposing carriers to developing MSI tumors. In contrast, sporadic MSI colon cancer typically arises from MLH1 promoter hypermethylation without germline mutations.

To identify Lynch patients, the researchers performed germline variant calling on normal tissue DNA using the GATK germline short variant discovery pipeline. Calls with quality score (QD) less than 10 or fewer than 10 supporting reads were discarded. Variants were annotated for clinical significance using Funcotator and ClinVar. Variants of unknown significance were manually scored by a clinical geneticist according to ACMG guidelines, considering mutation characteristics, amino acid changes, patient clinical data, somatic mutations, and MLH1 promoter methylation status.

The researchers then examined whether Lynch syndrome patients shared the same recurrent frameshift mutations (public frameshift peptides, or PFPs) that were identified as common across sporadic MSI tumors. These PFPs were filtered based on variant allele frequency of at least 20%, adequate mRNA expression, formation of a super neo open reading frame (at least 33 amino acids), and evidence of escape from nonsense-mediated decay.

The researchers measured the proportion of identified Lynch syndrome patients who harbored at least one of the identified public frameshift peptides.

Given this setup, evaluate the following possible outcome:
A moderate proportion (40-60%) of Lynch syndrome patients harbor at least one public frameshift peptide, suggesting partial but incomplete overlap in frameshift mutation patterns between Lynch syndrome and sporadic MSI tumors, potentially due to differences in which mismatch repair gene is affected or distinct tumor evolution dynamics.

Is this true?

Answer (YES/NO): NO